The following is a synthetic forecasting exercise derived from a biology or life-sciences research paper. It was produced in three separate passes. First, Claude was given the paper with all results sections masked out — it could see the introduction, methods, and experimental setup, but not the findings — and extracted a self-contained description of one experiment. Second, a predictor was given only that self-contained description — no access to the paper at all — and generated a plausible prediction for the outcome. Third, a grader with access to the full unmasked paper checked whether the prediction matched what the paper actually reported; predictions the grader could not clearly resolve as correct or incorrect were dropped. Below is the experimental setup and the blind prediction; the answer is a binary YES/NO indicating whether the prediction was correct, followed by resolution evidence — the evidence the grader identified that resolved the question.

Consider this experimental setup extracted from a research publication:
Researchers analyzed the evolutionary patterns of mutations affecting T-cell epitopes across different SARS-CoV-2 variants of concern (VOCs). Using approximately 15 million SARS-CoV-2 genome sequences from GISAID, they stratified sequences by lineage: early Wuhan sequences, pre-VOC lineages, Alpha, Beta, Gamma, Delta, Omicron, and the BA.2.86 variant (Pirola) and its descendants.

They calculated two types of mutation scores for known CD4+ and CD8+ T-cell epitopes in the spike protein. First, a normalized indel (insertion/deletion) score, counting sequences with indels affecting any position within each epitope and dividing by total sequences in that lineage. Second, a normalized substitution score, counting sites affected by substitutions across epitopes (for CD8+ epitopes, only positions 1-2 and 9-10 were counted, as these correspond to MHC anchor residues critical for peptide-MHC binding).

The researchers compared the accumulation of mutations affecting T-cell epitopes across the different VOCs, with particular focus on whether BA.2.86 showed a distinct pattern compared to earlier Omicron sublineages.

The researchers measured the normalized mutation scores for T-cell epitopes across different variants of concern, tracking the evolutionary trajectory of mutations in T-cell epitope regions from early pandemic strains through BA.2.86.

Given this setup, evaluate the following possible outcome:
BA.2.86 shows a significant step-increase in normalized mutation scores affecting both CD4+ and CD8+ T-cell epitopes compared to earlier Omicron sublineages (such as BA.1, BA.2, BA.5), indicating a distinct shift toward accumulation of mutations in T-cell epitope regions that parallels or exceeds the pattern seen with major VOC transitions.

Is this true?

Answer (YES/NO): NO